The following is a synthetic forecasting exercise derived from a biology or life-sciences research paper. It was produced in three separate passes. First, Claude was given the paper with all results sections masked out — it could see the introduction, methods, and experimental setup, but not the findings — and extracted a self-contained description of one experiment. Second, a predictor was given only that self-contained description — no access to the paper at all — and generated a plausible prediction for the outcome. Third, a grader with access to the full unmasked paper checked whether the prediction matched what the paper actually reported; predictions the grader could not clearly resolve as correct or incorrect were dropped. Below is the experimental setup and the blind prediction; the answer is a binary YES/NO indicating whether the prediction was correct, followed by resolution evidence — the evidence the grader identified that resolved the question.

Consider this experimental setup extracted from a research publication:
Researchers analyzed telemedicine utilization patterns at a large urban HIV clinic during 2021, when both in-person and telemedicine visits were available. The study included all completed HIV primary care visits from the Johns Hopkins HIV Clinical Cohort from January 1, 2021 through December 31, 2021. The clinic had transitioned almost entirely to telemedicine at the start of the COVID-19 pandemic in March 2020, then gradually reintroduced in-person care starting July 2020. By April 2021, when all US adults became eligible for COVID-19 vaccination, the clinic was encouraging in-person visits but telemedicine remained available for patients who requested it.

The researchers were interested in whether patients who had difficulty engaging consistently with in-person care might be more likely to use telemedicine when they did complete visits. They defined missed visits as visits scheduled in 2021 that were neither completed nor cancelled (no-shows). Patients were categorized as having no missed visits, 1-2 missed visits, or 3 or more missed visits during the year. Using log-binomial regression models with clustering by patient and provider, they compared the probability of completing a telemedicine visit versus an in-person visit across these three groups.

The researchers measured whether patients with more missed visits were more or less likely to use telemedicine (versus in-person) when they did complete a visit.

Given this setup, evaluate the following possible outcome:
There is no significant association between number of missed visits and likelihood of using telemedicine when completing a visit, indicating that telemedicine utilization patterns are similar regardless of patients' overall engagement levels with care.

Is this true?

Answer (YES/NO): YES